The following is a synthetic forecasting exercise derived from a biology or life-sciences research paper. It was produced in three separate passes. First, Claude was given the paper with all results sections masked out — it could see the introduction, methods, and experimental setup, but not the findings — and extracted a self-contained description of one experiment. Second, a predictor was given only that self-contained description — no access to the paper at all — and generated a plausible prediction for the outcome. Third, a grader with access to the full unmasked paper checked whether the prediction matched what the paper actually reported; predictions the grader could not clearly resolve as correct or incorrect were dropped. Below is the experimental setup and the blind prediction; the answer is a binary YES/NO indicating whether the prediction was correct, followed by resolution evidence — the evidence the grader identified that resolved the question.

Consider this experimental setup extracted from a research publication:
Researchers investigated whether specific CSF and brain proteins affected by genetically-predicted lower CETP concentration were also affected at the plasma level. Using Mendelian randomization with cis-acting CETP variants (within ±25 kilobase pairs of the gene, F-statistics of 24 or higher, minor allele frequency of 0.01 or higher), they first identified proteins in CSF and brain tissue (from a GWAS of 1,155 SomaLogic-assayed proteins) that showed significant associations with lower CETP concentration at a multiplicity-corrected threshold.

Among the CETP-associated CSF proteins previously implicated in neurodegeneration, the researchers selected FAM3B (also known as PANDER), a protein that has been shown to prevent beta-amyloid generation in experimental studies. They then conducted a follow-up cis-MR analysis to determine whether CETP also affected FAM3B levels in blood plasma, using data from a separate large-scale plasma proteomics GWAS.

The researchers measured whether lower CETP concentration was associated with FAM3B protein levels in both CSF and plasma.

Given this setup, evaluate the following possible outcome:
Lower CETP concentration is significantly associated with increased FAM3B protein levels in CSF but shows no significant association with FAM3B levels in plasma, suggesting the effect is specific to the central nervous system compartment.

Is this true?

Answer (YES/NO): NO